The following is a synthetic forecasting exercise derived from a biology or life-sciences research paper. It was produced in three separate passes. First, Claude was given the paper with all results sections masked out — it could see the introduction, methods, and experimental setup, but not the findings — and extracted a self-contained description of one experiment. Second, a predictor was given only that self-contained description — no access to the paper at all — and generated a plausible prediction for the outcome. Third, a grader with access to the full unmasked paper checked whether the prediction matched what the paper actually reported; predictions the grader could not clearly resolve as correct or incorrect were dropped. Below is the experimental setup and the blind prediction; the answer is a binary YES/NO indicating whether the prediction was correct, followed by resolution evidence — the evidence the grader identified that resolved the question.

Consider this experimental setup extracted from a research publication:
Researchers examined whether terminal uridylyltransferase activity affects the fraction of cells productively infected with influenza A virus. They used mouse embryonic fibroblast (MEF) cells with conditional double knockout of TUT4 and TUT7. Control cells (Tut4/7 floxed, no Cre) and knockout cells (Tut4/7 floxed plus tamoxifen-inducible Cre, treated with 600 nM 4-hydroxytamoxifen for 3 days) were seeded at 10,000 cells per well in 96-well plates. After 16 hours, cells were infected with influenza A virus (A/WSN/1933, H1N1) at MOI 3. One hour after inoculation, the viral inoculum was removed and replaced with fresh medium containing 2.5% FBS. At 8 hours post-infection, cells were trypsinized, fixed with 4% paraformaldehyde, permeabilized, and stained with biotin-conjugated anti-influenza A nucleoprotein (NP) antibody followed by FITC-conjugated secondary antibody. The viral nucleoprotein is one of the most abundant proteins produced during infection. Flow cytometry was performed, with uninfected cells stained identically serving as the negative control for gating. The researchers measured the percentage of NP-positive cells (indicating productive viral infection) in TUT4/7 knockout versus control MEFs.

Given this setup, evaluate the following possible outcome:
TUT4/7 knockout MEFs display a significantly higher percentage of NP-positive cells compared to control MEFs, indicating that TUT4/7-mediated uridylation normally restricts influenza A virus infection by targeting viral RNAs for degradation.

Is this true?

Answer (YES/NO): YES